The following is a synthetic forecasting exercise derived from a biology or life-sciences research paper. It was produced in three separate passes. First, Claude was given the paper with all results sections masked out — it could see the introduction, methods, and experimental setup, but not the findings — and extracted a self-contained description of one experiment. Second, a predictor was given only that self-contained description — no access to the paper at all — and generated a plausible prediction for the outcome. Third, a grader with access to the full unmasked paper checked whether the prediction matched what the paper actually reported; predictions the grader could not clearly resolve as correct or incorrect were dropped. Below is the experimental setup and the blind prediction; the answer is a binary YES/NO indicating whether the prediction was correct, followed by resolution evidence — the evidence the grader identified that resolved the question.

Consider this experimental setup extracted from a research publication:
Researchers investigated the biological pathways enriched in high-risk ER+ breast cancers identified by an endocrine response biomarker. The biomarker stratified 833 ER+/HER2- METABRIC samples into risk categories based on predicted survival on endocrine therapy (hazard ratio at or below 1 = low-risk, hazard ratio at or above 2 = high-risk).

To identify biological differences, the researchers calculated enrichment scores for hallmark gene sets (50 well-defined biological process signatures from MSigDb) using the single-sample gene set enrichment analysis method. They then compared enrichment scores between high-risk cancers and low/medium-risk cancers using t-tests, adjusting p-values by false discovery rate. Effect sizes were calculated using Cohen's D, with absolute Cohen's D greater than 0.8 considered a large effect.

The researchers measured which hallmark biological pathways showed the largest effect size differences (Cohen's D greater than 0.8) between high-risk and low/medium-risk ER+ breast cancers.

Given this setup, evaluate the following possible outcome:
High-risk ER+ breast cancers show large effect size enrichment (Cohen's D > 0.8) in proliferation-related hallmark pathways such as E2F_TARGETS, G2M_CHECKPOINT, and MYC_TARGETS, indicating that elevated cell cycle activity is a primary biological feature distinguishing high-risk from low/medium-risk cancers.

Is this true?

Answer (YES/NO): NO